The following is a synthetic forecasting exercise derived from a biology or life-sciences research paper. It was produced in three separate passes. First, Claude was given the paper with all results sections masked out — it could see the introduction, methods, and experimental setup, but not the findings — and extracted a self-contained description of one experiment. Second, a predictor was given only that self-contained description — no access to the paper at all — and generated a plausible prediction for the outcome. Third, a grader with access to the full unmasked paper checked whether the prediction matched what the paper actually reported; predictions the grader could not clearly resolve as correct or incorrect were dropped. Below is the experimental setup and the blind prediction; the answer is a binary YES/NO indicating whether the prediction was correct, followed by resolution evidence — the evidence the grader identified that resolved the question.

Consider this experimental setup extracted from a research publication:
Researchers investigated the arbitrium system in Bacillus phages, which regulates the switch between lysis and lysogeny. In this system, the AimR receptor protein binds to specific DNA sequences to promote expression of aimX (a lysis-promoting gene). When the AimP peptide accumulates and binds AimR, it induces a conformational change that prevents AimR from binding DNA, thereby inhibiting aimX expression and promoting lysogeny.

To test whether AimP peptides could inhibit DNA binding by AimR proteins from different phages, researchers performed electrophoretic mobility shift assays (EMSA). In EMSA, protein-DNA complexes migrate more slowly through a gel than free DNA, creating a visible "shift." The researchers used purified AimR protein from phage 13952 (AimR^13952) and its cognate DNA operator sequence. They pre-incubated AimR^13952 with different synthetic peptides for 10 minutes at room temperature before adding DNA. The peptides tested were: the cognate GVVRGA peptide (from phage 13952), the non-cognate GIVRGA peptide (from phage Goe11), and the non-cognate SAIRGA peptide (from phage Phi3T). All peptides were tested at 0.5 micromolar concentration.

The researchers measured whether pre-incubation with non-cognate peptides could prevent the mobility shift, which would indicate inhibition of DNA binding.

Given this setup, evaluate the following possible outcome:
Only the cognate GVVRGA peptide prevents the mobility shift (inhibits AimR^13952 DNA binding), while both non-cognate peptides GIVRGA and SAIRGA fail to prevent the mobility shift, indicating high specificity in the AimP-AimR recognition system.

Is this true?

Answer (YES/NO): NO